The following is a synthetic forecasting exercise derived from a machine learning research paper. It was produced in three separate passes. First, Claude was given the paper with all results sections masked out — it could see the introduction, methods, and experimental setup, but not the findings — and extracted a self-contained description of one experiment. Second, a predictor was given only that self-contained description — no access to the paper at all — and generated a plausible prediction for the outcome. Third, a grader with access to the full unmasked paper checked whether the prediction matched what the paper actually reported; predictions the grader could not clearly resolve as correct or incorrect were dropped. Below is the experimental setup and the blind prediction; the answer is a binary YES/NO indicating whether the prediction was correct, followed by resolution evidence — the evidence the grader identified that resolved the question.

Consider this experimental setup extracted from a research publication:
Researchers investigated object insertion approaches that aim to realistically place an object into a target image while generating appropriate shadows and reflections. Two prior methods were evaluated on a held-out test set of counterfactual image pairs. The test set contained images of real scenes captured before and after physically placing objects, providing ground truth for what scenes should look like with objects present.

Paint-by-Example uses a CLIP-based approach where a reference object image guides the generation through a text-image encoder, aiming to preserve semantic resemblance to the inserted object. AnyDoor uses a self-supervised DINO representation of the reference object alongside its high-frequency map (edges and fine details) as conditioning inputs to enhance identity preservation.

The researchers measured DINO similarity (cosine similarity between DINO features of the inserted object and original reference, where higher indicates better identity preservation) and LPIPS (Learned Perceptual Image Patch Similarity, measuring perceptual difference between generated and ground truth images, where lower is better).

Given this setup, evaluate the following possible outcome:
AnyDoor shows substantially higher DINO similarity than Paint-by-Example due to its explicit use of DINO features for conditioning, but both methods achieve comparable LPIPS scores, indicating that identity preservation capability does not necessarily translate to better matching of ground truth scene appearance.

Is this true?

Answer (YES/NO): NO